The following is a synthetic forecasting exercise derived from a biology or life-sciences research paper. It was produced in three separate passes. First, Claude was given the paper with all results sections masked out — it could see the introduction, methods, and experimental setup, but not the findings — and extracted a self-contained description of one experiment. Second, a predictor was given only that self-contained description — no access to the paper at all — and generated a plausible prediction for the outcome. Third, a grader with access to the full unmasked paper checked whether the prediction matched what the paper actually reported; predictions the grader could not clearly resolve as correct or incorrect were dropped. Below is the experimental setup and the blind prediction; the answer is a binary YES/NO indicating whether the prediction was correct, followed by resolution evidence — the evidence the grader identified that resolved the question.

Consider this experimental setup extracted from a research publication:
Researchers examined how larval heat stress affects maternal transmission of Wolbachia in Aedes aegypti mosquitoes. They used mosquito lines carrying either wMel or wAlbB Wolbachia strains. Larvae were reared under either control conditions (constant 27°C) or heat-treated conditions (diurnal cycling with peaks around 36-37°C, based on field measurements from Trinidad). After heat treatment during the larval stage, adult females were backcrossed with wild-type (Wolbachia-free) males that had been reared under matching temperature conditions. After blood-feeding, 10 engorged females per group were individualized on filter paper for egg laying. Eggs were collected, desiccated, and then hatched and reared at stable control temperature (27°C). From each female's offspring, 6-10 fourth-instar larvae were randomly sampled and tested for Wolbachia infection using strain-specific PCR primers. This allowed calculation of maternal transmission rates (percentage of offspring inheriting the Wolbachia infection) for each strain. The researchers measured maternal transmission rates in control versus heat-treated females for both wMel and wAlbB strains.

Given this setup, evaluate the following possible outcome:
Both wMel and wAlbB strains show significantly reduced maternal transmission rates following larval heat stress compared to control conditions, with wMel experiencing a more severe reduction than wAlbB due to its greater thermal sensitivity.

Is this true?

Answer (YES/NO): NO